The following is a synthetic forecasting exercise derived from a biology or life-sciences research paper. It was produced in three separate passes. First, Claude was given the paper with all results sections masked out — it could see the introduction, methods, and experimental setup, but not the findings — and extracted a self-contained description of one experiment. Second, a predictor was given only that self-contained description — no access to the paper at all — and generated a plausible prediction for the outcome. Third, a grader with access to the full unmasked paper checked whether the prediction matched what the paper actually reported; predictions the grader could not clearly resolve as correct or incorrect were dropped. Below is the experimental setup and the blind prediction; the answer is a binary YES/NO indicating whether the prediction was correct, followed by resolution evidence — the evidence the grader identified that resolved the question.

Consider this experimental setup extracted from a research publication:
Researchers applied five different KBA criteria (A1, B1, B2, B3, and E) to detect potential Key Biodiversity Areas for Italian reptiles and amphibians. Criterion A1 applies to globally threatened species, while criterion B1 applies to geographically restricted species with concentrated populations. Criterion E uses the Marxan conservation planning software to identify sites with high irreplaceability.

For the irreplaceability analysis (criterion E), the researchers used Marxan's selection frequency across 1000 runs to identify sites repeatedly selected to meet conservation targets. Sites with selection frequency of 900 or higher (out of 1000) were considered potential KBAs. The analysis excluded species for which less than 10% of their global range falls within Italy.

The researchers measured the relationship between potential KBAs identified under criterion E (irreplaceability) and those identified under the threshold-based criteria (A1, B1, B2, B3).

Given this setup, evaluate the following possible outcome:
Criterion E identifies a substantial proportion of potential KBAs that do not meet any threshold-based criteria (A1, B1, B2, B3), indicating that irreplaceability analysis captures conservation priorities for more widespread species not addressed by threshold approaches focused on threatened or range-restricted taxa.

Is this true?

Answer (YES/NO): NO